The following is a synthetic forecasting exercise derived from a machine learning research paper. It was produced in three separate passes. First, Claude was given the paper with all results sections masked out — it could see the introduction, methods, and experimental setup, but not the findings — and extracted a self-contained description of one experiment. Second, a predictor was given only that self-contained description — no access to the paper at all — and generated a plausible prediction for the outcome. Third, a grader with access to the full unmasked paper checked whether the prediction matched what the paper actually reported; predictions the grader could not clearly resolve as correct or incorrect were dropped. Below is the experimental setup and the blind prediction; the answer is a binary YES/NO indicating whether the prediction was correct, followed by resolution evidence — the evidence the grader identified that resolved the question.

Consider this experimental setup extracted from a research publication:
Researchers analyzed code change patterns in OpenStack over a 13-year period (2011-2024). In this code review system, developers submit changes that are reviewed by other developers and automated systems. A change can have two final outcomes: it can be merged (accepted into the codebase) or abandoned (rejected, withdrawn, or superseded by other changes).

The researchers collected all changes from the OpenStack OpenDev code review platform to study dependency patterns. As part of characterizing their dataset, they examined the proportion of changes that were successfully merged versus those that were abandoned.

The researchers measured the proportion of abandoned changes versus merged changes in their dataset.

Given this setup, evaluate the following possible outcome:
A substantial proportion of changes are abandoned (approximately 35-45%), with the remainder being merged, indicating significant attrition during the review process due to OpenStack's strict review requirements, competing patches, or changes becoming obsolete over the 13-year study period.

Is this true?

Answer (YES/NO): NO